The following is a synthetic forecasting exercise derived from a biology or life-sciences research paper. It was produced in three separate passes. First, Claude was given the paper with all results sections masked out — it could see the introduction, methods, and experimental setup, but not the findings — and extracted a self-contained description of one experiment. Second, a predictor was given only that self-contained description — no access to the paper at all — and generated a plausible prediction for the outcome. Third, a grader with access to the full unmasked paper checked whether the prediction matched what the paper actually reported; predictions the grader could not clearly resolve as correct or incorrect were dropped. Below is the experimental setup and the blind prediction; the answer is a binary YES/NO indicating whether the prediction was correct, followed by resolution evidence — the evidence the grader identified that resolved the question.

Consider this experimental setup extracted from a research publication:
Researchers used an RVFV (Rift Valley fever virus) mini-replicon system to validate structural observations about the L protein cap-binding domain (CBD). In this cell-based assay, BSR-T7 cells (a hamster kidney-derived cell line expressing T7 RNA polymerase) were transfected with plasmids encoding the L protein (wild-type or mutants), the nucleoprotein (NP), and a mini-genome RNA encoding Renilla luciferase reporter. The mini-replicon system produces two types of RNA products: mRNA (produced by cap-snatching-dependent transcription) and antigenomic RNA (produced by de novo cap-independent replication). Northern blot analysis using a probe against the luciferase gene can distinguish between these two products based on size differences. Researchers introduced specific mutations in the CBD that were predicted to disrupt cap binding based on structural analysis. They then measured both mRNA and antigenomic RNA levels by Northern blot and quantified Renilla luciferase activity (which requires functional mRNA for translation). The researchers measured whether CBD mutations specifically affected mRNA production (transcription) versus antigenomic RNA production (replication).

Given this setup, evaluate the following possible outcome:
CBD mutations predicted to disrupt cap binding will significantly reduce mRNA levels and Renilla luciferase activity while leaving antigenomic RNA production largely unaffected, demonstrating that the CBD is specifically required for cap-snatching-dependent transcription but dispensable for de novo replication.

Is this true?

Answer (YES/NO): NO